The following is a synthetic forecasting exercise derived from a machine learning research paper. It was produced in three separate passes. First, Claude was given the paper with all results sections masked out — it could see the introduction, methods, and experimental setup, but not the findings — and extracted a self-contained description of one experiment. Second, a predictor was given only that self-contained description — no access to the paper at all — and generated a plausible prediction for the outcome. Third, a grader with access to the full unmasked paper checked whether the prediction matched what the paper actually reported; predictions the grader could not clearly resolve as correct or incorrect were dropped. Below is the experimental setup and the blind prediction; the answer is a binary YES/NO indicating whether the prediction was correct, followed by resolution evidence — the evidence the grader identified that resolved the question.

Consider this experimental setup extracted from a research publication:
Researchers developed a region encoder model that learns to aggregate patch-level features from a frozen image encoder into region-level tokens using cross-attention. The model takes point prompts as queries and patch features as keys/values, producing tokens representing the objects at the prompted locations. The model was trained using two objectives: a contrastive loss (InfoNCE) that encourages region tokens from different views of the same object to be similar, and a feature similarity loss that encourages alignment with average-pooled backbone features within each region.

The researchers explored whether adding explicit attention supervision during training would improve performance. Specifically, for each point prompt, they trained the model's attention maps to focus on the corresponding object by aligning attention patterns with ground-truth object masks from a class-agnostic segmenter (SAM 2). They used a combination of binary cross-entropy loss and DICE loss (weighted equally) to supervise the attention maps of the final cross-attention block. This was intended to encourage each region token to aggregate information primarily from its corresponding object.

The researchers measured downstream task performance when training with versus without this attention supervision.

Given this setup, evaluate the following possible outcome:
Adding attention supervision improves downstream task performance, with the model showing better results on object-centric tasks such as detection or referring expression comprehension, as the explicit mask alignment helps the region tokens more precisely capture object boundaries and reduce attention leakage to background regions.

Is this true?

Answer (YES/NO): NO